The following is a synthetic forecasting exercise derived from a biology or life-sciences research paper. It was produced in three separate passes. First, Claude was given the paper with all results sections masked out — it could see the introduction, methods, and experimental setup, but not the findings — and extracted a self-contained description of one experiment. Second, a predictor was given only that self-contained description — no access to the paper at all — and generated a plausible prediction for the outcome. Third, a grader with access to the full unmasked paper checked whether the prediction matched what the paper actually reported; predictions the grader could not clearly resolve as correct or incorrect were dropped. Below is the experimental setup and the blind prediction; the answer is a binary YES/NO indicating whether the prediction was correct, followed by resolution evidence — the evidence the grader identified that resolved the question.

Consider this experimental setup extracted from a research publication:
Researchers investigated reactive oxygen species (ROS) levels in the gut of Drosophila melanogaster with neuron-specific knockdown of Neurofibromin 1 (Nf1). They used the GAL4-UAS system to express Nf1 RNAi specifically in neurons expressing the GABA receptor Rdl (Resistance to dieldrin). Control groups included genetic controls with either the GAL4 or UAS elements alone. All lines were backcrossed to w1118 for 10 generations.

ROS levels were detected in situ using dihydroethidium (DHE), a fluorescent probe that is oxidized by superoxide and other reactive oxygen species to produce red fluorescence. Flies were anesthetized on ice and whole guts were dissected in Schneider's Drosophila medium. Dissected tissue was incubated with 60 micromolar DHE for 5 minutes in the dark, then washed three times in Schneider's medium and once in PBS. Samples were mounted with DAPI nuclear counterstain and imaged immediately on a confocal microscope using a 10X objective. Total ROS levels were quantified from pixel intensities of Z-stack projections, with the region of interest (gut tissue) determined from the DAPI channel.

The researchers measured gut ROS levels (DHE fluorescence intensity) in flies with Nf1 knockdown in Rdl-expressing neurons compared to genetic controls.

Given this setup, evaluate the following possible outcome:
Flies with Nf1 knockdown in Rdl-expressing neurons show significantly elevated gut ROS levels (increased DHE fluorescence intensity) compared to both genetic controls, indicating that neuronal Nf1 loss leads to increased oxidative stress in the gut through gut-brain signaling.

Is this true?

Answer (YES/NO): NO